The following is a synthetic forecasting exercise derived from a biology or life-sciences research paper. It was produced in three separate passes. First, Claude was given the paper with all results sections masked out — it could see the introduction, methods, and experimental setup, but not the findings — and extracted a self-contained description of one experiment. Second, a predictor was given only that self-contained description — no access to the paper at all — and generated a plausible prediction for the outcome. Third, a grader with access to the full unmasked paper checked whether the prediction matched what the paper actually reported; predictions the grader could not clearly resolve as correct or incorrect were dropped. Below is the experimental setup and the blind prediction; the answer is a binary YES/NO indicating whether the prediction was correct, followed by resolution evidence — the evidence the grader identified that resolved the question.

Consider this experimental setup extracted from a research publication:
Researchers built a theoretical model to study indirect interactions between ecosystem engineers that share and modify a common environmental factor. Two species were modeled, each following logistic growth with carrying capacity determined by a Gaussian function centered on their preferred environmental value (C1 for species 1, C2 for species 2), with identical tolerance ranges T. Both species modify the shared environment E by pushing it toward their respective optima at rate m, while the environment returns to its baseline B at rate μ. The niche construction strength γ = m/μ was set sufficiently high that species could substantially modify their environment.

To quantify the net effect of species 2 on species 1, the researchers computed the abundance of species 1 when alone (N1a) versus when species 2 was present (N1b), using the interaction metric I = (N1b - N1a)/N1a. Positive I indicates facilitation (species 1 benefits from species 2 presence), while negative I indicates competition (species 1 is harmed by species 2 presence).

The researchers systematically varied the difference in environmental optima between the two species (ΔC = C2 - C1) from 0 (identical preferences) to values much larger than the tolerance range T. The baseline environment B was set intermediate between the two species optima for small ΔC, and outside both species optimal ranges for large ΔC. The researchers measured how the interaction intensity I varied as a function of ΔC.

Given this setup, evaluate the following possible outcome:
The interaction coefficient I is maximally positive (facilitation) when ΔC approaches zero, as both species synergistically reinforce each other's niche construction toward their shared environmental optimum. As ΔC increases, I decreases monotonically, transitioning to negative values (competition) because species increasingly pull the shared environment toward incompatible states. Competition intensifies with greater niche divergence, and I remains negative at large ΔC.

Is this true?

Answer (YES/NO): NO